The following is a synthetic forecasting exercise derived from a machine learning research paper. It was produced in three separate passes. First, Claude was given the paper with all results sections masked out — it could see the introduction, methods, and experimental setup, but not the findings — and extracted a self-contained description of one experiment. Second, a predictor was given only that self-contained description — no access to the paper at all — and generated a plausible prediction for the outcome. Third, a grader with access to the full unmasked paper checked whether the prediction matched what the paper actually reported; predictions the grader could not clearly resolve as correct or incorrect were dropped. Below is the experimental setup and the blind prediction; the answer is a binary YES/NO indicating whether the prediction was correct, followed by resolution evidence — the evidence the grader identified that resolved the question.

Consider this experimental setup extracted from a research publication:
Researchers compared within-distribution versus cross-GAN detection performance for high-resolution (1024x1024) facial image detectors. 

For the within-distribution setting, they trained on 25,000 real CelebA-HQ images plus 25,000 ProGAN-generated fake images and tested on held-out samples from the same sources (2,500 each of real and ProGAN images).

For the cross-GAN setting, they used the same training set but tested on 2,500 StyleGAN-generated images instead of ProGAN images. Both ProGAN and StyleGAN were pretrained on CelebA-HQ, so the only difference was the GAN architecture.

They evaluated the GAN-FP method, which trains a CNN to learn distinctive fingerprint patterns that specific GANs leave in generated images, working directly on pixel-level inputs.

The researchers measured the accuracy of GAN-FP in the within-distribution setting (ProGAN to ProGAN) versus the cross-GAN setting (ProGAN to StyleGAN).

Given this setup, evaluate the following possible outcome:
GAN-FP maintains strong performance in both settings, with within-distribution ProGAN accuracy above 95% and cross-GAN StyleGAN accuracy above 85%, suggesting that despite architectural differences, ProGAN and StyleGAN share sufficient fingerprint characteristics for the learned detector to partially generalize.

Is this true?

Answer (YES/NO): NO